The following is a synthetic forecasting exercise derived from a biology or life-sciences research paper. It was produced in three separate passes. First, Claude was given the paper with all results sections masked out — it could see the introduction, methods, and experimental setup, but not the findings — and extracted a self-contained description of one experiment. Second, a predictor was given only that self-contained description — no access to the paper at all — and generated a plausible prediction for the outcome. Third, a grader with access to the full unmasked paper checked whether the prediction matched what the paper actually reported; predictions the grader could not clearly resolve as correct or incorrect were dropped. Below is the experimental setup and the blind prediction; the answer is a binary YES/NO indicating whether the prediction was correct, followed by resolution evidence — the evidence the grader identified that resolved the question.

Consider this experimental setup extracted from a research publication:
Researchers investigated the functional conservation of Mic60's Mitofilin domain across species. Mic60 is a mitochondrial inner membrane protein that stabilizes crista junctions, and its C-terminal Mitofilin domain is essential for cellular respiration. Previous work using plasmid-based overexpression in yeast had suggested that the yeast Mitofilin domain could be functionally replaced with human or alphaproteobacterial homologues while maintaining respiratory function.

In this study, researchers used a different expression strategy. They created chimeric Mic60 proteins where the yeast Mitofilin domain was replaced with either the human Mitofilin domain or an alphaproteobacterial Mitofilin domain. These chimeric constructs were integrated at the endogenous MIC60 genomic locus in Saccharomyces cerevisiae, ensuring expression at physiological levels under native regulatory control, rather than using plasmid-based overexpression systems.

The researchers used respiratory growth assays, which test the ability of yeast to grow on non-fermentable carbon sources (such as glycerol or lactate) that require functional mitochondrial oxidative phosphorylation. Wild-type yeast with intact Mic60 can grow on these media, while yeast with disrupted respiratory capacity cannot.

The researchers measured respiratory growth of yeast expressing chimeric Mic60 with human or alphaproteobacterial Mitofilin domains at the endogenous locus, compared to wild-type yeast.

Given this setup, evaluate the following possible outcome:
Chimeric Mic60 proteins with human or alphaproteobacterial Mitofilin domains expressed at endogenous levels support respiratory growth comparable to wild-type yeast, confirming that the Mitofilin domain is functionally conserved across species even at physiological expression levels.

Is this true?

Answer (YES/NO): NO